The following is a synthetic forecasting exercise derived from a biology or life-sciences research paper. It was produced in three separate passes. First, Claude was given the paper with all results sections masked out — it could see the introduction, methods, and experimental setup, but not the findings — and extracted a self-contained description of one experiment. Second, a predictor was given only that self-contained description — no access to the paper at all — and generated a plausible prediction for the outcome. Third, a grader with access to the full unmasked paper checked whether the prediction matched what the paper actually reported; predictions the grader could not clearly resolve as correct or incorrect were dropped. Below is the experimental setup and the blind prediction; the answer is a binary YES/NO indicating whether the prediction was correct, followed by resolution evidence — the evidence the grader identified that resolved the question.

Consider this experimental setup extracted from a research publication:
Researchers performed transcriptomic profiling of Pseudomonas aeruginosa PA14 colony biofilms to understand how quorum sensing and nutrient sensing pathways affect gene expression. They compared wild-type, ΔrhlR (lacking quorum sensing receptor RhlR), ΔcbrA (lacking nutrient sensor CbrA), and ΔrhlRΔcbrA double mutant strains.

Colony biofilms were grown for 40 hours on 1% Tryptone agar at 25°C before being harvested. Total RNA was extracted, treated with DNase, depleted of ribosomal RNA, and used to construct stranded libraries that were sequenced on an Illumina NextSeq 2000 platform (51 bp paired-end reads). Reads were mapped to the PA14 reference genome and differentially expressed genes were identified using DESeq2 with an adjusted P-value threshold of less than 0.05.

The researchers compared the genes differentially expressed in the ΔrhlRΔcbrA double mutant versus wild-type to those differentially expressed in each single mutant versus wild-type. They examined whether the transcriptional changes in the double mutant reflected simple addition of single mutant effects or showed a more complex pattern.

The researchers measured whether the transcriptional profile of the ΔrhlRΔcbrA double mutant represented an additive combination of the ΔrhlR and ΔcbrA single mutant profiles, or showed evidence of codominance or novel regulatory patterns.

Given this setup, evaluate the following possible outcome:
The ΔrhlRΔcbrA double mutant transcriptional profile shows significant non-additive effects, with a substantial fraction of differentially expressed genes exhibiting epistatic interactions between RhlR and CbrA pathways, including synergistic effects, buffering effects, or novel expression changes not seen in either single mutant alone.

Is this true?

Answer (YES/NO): YES